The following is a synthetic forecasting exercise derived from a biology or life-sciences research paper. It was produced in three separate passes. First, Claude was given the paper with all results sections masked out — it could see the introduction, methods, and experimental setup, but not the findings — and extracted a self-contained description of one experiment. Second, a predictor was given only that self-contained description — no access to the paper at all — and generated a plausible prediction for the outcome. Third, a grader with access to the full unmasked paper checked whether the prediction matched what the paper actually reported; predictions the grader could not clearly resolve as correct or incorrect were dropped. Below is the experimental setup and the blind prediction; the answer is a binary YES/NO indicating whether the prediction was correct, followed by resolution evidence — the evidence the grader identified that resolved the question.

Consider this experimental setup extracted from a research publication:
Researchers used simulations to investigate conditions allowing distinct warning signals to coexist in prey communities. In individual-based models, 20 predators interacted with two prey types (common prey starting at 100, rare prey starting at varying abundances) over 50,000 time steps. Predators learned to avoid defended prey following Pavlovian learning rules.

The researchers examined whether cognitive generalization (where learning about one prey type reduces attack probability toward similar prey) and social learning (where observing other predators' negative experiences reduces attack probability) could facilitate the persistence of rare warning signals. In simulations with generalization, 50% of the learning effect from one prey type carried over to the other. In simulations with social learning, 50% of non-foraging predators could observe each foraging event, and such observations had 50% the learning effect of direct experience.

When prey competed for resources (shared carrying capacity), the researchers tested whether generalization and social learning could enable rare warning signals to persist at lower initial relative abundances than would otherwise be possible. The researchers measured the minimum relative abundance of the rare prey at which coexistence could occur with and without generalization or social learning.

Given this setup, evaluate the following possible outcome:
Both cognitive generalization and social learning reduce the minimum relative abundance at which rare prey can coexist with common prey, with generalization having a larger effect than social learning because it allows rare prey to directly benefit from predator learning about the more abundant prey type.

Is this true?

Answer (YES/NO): NO